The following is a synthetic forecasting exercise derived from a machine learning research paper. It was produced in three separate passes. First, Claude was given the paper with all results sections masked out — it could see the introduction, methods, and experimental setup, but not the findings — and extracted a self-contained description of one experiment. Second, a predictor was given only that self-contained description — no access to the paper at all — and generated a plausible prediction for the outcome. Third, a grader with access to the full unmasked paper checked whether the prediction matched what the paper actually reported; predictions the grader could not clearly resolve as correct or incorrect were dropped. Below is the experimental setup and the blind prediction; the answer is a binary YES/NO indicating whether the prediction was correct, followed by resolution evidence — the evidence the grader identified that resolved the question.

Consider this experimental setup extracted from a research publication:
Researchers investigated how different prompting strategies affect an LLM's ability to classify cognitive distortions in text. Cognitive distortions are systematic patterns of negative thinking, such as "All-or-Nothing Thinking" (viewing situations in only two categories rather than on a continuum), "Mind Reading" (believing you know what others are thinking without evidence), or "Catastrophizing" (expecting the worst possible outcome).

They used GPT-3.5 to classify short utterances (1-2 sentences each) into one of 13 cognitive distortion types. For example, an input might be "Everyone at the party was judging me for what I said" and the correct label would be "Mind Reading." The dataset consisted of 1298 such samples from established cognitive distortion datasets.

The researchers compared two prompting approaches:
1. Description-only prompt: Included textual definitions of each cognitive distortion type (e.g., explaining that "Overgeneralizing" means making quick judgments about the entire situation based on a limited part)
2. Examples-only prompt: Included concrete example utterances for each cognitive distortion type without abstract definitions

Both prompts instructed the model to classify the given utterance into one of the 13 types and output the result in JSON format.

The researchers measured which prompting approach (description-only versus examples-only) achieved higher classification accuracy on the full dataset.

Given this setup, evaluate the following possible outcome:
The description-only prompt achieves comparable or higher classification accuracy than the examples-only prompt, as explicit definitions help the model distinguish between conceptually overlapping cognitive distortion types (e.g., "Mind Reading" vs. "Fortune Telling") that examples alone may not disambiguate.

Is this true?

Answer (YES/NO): NO